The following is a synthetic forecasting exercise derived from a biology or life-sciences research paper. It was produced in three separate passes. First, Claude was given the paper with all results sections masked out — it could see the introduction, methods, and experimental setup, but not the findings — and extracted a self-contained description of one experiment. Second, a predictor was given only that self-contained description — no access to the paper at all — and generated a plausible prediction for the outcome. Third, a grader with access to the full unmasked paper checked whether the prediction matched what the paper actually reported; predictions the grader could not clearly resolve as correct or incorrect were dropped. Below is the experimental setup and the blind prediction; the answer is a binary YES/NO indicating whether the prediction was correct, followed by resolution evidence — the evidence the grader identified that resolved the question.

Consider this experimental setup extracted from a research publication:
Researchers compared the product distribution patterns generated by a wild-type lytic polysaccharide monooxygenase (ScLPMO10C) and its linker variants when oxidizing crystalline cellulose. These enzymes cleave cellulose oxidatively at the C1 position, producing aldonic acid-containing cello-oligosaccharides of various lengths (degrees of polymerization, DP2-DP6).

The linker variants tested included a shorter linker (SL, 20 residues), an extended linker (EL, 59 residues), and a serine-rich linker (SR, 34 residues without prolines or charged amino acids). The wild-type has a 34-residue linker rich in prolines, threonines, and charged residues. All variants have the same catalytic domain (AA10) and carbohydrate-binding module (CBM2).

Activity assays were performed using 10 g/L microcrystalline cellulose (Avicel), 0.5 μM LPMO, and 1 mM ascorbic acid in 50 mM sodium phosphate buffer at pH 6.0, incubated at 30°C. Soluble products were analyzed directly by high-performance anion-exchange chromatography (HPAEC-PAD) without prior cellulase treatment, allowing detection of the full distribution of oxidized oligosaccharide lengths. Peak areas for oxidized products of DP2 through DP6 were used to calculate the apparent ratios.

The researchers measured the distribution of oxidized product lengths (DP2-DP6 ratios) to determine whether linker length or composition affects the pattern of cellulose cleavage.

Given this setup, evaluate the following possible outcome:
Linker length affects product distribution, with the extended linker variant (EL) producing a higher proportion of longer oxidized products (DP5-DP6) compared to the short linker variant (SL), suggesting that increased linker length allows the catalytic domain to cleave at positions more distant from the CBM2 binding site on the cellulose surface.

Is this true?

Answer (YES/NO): NO